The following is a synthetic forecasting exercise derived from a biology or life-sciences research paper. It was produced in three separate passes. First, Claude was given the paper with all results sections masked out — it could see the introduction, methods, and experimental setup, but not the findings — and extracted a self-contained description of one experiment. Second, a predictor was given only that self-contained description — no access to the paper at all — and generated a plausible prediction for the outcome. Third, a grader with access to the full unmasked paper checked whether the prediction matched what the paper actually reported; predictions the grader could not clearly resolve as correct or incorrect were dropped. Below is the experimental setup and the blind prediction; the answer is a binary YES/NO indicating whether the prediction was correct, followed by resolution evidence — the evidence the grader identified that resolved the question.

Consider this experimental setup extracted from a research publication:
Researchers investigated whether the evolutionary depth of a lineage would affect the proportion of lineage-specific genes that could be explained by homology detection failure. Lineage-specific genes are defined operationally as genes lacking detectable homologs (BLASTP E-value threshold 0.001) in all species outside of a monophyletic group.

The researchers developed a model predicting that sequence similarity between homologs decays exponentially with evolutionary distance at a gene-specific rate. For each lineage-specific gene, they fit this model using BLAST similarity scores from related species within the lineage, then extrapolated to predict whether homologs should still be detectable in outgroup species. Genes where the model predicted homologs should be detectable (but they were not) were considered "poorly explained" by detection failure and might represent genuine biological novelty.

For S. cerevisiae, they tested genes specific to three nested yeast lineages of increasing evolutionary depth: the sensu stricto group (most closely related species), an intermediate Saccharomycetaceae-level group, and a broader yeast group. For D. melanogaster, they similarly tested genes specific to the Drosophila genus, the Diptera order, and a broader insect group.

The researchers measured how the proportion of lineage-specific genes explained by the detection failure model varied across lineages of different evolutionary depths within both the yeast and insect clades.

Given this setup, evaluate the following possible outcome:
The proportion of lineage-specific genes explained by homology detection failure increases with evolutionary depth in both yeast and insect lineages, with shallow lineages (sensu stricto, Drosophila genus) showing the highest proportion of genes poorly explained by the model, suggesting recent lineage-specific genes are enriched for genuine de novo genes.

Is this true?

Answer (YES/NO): NO